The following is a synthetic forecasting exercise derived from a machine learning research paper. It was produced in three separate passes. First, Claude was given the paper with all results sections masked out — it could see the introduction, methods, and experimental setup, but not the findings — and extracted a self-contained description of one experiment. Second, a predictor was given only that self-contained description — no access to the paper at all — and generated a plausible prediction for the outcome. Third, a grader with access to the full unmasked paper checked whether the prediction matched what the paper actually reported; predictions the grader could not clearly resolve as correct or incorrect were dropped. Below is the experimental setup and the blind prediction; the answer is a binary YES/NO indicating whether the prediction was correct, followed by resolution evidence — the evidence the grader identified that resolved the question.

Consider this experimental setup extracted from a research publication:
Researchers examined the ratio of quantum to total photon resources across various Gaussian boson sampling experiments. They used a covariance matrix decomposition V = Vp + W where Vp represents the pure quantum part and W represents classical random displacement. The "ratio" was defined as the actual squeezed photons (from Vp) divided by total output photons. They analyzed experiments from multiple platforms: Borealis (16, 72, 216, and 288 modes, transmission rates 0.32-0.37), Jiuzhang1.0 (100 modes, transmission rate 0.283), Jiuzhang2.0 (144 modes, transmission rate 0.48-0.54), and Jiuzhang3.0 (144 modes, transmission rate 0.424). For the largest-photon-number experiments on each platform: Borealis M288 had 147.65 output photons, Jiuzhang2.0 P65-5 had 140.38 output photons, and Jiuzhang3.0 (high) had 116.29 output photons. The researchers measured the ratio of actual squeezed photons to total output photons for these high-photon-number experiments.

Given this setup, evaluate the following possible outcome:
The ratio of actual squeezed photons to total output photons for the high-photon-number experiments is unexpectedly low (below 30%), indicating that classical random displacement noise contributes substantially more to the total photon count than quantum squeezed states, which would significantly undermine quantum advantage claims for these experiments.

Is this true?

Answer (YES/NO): YES